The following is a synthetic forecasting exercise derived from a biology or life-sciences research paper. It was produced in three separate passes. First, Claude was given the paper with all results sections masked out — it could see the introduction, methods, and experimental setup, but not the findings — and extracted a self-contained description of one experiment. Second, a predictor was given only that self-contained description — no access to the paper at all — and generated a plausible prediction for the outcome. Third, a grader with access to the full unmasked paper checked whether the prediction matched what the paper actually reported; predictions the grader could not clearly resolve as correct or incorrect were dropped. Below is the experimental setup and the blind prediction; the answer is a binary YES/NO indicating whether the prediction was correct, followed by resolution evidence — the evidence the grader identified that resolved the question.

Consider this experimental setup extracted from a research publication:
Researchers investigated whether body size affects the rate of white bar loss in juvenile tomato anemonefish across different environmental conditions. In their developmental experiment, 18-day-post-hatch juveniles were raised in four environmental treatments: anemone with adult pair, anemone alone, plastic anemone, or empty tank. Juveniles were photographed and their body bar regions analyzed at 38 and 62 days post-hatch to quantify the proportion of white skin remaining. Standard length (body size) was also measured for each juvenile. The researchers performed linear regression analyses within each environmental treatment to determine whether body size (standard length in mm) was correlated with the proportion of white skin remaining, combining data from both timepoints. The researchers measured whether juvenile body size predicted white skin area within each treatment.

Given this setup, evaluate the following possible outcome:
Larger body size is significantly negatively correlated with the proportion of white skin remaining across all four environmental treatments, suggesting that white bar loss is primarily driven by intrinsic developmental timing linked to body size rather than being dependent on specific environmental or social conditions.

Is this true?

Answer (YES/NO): NO